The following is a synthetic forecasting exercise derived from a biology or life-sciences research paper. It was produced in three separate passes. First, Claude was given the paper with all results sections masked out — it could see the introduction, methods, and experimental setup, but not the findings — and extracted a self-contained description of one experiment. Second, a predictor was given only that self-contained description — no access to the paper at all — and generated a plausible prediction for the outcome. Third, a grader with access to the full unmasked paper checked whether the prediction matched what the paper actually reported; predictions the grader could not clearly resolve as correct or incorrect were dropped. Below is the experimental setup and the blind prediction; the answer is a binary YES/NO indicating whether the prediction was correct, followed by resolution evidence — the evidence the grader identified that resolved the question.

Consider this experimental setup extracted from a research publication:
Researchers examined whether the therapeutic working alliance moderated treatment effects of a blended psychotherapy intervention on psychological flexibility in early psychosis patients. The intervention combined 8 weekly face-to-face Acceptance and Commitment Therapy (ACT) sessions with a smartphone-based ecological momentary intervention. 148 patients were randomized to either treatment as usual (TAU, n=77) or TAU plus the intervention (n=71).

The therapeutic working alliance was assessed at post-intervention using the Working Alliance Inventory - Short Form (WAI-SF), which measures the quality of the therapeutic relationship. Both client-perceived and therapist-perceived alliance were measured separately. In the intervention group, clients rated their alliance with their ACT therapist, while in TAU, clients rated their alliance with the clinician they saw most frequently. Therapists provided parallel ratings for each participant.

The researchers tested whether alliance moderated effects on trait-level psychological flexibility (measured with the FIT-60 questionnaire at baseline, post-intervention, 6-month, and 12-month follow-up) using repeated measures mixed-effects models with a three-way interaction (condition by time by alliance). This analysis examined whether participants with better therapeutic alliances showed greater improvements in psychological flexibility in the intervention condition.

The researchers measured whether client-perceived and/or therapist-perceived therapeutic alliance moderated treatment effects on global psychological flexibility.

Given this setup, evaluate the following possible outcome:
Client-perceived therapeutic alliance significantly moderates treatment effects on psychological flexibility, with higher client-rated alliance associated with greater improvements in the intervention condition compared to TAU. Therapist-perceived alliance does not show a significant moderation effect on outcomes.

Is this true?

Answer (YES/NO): NO